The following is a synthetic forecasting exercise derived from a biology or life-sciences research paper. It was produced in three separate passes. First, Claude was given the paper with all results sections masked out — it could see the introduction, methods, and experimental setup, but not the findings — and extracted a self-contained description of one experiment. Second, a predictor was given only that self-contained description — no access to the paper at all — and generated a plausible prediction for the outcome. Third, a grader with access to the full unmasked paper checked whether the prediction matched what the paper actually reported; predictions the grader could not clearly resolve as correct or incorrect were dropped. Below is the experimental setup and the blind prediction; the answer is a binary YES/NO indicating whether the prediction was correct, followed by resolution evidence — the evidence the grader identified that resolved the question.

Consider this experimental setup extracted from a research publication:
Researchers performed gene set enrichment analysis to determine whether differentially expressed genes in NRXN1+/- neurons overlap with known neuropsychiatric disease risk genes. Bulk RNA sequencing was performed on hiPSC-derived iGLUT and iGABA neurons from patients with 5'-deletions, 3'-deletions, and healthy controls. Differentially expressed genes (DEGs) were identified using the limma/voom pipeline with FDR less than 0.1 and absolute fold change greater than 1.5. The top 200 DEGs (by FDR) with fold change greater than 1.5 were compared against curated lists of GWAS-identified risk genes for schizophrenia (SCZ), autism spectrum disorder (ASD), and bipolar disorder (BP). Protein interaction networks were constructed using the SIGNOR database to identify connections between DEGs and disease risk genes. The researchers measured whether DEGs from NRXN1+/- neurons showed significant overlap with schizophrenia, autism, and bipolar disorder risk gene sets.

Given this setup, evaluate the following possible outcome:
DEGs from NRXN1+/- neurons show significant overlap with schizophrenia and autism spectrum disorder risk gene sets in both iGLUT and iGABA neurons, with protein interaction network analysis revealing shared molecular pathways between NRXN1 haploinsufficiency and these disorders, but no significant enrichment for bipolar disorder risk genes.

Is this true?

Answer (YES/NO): NO